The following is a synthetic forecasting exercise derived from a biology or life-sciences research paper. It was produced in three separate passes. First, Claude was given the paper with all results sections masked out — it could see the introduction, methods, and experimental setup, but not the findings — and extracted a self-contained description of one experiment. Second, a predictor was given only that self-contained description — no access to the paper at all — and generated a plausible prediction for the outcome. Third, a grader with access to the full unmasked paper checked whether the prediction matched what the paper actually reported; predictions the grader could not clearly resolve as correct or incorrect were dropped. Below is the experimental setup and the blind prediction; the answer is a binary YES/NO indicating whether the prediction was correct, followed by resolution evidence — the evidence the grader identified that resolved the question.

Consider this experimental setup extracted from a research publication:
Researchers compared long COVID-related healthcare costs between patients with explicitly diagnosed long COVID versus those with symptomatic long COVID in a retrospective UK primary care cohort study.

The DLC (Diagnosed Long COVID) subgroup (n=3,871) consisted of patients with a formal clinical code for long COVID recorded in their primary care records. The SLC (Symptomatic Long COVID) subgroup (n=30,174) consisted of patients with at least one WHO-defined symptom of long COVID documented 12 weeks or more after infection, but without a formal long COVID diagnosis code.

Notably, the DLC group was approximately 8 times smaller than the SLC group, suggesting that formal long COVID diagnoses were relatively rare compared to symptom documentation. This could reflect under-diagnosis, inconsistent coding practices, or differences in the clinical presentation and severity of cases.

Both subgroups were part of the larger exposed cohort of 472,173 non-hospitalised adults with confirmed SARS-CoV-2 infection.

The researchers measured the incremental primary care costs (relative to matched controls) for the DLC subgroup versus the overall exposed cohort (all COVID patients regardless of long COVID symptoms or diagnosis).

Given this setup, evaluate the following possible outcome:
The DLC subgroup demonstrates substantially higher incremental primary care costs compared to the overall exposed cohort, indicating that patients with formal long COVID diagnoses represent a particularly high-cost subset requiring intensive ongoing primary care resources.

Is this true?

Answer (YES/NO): YES